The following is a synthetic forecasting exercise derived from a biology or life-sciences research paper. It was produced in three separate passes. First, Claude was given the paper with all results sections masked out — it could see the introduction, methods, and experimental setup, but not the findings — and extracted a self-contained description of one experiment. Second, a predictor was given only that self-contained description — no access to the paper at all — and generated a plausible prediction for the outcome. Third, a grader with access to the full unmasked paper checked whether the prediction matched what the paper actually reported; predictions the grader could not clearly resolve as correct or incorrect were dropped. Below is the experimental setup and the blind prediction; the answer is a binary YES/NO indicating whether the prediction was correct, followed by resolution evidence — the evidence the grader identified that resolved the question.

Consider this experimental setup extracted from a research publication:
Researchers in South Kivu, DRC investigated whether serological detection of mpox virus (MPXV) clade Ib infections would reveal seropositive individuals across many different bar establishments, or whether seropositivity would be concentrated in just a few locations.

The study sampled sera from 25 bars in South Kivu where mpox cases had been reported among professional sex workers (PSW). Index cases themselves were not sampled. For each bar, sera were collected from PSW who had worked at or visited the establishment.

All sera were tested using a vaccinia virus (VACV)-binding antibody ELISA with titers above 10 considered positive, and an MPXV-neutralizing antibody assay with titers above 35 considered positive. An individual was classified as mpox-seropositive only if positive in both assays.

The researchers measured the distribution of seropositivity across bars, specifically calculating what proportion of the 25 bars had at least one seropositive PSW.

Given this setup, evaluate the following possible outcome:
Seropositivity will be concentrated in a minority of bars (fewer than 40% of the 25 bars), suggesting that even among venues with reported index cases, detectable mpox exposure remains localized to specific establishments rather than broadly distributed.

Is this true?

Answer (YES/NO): NO